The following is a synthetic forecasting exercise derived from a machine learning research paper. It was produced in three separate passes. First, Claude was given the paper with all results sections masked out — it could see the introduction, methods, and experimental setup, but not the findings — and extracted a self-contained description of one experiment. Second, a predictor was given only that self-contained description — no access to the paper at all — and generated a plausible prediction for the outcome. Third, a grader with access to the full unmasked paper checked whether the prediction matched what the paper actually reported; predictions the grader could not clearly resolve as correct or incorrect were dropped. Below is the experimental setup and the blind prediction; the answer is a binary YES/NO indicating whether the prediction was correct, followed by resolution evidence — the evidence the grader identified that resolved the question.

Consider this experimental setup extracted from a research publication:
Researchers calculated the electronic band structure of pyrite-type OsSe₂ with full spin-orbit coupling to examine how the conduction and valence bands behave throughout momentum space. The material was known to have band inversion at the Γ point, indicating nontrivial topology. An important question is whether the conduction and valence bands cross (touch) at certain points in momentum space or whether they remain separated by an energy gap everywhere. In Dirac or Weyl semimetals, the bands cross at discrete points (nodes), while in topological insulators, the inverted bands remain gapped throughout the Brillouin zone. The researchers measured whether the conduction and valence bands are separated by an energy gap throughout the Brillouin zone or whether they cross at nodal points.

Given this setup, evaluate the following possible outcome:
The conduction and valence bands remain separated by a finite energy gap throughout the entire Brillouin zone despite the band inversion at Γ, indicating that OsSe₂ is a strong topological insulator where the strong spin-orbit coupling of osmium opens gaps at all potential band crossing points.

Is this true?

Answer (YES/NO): NO